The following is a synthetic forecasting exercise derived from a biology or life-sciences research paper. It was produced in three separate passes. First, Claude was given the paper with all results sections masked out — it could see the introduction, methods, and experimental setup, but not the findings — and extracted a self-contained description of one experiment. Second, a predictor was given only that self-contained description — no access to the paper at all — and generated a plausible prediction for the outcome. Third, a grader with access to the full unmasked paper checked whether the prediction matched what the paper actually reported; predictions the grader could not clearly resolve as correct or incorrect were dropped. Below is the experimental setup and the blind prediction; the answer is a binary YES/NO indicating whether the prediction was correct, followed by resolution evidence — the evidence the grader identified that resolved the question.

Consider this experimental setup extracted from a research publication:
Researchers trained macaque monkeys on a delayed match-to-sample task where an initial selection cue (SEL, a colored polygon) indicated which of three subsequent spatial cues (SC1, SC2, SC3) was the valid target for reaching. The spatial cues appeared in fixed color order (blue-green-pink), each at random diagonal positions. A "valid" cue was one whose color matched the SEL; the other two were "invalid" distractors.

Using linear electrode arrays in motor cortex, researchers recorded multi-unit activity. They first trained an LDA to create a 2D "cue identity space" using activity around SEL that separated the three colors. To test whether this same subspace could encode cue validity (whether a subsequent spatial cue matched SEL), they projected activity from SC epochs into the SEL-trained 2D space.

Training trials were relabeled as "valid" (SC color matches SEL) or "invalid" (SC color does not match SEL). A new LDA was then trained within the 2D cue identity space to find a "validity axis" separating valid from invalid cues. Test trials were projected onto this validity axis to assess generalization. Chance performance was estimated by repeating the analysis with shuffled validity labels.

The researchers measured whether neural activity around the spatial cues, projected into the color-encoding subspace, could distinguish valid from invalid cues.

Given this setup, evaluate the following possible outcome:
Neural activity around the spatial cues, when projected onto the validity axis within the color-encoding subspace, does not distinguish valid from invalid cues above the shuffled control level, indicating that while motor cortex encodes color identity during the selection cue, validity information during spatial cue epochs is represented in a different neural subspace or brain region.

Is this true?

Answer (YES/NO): NO